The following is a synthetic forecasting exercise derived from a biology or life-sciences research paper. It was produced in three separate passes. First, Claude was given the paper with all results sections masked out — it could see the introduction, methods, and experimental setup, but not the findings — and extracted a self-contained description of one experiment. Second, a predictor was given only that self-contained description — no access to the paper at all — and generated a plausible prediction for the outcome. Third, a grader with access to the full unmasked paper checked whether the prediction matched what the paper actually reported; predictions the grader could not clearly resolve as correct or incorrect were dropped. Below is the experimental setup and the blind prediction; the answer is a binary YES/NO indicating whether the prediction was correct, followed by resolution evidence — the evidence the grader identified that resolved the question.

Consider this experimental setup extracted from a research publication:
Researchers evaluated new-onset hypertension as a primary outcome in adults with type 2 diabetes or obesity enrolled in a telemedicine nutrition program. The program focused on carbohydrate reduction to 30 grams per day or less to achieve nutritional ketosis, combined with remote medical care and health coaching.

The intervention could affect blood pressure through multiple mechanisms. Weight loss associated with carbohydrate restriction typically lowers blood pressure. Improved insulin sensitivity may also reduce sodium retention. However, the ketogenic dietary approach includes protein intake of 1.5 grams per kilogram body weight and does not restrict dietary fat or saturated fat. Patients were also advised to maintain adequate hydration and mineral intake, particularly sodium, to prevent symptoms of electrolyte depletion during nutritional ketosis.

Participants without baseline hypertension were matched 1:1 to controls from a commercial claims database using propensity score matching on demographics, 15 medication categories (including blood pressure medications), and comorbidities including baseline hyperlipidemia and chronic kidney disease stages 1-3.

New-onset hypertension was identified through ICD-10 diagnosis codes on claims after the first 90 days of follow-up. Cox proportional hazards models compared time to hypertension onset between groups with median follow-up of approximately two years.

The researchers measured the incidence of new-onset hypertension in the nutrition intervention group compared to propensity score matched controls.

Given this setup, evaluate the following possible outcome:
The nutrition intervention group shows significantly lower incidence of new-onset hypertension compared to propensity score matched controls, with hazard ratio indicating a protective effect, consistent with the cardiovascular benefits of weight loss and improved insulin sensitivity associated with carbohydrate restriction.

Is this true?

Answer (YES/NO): YES